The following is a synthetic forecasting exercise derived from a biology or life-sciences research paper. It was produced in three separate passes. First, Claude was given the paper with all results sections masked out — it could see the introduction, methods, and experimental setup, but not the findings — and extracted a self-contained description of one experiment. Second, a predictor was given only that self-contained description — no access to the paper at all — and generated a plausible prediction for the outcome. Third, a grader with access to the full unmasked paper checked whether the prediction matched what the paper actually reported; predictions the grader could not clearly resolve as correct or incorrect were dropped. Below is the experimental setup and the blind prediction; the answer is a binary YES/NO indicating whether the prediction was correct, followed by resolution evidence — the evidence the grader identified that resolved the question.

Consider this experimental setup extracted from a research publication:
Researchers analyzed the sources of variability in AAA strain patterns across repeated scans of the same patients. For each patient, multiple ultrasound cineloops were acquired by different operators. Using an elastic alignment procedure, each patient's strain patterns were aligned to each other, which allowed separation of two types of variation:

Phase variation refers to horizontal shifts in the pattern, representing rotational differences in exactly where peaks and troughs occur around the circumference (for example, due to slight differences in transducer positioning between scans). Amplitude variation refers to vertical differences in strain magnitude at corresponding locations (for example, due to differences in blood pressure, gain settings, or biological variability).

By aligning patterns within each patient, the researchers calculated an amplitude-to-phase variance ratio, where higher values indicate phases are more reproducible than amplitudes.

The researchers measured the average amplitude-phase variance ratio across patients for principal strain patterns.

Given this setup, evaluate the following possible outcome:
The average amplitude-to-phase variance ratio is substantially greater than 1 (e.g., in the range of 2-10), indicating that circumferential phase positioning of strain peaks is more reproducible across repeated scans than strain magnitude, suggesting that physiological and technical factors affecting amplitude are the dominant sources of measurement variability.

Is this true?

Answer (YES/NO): YES